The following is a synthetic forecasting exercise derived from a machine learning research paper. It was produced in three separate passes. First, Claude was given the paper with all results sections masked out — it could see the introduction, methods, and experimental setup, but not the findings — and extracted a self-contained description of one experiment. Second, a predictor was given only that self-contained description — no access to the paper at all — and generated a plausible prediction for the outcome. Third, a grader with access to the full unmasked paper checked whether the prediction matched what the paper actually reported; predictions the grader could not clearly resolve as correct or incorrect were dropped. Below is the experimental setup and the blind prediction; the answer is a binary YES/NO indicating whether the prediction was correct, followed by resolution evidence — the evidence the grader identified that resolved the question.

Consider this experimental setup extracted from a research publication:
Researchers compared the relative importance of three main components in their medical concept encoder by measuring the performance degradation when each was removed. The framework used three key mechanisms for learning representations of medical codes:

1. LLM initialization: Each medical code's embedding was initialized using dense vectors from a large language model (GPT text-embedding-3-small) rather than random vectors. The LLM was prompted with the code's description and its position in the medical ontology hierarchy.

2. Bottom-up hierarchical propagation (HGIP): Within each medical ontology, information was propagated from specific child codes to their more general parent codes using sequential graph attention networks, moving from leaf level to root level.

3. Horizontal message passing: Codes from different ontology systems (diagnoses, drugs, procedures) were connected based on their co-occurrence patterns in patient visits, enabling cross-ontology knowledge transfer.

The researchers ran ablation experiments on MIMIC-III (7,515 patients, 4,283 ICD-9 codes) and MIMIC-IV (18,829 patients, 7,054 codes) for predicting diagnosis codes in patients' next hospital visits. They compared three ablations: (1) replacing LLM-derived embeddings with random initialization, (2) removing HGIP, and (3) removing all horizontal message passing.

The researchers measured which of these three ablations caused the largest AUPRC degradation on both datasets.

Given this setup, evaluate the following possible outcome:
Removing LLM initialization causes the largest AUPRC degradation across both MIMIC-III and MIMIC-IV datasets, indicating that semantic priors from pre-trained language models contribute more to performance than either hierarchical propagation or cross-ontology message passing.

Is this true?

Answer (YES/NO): NO